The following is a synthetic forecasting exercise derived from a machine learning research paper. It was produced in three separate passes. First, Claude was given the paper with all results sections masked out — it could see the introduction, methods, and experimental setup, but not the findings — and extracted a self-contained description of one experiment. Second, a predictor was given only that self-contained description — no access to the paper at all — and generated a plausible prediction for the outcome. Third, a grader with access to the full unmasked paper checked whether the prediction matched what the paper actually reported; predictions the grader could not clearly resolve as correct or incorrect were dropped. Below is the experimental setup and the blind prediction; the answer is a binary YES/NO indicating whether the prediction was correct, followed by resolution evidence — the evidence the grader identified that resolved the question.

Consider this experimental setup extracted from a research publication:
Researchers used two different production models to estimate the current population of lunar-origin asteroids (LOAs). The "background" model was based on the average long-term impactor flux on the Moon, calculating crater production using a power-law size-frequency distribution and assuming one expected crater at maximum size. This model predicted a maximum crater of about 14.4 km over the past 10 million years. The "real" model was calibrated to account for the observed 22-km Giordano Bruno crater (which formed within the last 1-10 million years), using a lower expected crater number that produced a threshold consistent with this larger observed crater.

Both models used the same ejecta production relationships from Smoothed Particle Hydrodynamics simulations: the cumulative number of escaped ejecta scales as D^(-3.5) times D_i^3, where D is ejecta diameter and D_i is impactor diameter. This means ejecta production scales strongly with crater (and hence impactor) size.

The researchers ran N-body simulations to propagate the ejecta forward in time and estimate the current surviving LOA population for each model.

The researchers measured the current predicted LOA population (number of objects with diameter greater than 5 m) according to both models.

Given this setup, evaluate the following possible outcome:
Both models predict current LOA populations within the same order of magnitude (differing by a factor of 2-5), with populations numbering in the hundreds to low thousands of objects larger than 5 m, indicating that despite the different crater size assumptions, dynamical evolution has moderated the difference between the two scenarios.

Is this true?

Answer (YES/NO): NO